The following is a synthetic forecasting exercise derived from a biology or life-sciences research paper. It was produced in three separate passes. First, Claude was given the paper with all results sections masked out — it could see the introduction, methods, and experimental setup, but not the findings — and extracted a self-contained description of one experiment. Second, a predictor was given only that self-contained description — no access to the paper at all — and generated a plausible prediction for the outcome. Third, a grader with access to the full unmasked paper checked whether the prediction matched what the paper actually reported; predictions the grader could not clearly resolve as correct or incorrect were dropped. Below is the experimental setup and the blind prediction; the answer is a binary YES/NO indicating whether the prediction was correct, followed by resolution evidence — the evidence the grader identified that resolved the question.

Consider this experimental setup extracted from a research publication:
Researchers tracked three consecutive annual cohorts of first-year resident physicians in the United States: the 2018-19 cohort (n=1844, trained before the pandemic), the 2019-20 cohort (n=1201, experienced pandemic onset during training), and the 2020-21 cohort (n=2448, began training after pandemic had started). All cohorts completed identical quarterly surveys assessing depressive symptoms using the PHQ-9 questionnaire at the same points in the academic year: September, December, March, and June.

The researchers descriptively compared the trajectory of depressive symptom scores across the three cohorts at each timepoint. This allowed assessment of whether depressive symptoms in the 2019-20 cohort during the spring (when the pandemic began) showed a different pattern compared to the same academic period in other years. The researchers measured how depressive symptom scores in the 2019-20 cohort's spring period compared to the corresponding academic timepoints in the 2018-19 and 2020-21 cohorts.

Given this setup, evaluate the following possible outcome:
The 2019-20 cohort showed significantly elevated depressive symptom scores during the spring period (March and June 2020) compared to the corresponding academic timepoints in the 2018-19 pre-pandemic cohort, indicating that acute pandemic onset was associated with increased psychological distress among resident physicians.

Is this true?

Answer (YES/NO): NO